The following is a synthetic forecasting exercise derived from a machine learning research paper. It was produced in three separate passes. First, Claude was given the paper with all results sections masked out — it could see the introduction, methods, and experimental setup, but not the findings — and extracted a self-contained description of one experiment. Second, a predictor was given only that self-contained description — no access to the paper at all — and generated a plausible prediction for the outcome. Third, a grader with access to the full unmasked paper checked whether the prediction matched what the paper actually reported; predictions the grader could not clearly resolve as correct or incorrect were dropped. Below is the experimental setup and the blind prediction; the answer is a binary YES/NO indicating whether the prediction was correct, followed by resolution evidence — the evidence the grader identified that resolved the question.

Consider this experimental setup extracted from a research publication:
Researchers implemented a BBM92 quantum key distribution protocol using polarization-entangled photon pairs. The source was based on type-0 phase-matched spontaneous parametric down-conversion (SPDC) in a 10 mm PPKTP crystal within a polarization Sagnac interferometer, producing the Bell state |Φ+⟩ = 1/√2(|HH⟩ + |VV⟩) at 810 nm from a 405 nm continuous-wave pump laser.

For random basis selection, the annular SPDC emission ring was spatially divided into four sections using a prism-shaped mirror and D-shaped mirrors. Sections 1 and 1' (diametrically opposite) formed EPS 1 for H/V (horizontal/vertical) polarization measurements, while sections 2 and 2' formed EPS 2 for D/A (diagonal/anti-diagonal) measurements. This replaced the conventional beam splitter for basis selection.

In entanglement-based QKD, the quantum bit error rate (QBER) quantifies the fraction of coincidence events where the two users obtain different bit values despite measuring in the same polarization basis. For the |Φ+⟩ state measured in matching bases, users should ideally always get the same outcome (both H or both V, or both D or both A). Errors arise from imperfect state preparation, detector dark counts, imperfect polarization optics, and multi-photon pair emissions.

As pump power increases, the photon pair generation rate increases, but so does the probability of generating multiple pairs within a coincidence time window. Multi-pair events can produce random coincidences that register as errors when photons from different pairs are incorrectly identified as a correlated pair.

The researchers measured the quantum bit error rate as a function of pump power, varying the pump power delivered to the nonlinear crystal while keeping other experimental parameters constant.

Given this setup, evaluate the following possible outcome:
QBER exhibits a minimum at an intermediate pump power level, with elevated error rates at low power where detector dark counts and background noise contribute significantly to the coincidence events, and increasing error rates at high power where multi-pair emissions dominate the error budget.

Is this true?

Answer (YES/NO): NO